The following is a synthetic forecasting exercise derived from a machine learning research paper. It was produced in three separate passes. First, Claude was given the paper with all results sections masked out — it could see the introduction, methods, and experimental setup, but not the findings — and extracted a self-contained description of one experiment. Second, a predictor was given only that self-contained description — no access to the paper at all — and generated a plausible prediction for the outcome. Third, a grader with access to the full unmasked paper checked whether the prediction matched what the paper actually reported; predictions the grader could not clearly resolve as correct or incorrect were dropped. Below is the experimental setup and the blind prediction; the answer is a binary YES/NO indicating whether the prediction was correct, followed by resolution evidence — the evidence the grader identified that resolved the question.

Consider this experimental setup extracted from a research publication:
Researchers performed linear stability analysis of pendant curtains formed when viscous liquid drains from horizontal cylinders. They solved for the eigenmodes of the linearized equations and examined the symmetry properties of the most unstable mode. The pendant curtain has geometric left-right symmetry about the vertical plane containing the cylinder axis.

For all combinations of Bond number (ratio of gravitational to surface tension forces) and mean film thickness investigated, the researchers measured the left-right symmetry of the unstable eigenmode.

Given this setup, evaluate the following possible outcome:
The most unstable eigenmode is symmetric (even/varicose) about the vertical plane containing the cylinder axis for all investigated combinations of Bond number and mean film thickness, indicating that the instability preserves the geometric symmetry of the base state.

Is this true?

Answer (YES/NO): YES